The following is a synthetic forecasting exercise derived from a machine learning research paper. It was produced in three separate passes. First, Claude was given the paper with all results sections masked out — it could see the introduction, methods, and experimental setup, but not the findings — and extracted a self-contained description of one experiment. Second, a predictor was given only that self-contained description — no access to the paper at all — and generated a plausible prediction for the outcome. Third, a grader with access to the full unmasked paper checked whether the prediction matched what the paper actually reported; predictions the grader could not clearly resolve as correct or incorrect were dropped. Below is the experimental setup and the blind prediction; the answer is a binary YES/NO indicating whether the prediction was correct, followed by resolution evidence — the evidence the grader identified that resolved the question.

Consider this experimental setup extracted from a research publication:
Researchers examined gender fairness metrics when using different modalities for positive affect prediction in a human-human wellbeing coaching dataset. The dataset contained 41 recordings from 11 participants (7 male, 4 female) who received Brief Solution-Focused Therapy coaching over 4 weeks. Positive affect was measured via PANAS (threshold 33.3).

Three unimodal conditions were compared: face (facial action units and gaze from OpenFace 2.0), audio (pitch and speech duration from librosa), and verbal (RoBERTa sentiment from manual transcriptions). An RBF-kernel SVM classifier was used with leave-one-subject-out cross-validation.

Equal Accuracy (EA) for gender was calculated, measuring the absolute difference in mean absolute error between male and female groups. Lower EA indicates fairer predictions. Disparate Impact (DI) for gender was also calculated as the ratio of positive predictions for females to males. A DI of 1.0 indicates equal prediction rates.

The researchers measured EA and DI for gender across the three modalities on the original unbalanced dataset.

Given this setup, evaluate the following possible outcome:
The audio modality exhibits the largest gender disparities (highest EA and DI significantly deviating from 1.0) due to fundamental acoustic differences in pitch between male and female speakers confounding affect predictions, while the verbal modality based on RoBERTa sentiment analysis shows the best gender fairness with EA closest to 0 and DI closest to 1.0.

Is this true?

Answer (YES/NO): NO